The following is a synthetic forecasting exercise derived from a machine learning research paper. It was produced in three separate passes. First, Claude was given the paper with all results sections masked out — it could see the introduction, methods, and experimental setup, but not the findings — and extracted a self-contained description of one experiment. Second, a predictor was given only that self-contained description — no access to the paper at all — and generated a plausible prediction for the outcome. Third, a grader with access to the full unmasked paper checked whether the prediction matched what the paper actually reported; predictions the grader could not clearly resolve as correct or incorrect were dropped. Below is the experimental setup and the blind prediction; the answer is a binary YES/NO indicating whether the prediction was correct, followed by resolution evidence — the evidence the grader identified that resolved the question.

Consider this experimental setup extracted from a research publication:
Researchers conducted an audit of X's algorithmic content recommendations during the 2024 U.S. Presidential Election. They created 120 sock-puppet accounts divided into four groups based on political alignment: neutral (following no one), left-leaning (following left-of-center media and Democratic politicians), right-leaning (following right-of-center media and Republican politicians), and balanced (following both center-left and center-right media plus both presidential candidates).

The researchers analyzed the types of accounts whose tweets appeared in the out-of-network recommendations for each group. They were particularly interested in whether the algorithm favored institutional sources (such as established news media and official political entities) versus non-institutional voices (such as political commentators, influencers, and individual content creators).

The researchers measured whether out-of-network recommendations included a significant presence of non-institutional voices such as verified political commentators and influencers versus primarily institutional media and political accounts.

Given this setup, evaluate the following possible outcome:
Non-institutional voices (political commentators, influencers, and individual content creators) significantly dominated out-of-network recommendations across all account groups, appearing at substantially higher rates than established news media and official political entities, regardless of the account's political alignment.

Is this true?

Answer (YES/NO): NO